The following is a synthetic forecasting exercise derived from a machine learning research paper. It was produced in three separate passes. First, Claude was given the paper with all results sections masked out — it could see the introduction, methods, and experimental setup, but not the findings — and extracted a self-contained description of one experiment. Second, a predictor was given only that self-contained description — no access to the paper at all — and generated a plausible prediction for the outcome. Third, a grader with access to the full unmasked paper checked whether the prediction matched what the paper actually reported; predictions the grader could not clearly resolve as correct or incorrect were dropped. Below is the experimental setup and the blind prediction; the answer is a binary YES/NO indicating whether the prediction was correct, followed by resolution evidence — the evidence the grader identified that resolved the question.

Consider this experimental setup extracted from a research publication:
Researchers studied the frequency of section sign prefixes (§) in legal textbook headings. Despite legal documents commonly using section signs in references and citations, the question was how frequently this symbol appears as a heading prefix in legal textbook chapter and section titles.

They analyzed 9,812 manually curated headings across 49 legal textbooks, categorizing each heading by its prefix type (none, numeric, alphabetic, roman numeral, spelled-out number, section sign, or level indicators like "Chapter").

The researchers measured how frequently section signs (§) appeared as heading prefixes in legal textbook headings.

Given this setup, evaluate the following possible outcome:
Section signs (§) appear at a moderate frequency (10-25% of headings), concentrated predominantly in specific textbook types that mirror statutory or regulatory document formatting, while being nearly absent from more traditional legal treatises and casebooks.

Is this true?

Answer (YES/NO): NO